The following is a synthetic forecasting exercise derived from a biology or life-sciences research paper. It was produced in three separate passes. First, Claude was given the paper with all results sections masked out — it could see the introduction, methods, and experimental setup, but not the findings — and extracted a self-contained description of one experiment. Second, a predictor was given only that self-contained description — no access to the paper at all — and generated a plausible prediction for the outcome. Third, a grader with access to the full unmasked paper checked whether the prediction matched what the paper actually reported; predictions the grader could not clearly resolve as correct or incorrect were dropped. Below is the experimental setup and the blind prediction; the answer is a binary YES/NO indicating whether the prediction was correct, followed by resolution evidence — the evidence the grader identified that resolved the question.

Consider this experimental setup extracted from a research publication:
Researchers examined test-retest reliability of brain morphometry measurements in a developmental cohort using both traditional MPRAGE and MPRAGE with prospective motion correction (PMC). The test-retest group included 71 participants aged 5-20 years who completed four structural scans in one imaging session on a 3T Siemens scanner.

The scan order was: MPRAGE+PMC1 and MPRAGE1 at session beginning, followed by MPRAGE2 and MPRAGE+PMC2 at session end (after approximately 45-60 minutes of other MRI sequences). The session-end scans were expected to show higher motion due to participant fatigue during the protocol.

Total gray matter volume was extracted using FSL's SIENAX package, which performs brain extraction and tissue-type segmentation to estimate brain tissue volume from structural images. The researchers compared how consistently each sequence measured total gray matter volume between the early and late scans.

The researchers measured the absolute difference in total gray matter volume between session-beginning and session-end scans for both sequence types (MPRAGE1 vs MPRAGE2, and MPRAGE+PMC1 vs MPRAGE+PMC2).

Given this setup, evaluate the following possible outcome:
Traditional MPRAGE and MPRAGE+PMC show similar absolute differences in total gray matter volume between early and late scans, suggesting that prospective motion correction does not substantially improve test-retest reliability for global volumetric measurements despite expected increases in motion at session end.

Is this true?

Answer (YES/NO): NO